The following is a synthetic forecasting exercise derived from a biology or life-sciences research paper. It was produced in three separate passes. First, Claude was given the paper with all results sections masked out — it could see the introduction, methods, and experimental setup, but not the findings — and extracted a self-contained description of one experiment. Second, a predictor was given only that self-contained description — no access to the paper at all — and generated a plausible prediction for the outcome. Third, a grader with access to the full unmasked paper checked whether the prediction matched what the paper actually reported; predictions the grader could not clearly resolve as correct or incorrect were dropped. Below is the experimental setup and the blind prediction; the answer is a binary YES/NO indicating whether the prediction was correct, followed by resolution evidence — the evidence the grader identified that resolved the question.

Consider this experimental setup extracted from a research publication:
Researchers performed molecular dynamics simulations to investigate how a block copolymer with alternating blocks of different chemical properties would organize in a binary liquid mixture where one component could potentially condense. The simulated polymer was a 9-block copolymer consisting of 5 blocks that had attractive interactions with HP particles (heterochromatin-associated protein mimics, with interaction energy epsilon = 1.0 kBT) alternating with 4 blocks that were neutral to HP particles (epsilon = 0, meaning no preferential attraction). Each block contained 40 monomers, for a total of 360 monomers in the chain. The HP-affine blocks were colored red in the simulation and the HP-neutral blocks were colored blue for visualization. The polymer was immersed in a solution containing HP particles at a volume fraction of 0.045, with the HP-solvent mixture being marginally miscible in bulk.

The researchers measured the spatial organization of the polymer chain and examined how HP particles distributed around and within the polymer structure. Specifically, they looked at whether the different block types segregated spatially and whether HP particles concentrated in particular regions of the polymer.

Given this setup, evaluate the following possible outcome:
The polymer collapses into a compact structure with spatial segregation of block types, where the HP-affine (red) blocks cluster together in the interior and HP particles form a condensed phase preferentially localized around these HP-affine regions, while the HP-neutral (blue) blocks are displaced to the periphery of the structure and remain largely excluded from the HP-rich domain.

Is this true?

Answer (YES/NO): YES